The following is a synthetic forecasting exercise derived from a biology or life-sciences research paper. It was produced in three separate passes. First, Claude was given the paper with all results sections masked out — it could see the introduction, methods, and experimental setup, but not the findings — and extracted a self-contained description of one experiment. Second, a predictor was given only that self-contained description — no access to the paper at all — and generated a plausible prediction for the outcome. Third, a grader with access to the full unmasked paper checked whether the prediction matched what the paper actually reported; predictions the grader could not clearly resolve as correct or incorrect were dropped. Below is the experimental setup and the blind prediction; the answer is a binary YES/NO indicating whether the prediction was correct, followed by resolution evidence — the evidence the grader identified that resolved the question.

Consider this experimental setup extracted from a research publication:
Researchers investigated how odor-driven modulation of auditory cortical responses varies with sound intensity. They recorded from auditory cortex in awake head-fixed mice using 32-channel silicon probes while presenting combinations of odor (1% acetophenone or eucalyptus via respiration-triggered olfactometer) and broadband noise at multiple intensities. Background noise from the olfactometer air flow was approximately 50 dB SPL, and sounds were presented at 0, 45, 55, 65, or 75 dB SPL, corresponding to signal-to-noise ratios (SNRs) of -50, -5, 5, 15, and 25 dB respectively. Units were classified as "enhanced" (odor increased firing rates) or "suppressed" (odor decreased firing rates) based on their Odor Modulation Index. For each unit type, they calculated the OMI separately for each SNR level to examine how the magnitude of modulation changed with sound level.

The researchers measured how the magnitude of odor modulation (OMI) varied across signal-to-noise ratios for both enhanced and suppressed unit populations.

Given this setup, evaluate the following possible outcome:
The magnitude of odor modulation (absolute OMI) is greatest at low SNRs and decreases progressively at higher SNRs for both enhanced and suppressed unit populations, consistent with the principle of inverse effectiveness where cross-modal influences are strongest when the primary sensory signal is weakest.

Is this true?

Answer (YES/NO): NO